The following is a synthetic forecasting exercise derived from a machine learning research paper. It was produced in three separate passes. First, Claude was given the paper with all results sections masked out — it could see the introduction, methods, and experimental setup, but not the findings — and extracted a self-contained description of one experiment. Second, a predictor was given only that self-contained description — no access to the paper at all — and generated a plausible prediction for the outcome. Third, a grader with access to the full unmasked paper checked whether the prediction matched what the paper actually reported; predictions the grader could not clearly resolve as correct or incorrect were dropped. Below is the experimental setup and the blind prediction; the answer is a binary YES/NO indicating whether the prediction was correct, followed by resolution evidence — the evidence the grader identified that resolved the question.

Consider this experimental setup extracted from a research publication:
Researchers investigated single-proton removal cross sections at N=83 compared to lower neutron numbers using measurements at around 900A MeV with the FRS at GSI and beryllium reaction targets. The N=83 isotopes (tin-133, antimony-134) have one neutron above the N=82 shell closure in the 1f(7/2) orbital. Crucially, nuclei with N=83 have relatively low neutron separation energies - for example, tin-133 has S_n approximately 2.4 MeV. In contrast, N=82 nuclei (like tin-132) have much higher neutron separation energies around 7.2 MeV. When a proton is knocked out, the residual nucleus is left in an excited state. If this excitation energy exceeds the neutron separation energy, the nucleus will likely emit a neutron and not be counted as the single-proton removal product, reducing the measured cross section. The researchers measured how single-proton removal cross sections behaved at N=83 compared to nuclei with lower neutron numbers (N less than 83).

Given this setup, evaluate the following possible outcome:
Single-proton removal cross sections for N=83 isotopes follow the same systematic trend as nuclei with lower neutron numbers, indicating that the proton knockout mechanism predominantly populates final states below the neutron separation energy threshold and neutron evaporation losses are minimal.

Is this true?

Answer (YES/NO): NO